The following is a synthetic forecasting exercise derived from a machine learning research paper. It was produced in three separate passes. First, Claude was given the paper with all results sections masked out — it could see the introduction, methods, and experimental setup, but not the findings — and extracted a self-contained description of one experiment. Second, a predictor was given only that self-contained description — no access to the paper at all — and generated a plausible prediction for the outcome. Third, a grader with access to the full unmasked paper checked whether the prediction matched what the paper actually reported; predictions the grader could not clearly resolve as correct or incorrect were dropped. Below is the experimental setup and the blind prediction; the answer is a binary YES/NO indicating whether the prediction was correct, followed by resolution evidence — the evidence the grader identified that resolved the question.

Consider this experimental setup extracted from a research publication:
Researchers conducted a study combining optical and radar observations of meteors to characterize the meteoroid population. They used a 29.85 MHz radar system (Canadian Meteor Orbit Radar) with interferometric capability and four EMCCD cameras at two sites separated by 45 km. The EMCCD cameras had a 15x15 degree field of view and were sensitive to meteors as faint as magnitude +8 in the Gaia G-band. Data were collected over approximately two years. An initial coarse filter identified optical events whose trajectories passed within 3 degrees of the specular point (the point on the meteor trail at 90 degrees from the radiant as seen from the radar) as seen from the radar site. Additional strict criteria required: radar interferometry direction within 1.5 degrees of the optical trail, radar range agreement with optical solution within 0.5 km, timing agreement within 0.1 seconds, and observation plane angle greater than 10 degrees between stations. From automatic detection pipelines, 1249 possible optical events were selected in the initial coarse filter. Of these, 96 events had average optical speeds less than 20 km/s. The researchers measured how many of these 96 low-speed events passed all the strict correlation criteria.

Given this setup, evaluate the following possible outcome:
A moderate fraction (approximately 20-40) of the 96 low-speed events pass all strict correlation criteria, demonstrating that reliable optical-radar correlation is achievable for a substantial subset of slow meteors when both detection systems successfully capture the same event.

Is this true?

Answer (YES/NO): NO